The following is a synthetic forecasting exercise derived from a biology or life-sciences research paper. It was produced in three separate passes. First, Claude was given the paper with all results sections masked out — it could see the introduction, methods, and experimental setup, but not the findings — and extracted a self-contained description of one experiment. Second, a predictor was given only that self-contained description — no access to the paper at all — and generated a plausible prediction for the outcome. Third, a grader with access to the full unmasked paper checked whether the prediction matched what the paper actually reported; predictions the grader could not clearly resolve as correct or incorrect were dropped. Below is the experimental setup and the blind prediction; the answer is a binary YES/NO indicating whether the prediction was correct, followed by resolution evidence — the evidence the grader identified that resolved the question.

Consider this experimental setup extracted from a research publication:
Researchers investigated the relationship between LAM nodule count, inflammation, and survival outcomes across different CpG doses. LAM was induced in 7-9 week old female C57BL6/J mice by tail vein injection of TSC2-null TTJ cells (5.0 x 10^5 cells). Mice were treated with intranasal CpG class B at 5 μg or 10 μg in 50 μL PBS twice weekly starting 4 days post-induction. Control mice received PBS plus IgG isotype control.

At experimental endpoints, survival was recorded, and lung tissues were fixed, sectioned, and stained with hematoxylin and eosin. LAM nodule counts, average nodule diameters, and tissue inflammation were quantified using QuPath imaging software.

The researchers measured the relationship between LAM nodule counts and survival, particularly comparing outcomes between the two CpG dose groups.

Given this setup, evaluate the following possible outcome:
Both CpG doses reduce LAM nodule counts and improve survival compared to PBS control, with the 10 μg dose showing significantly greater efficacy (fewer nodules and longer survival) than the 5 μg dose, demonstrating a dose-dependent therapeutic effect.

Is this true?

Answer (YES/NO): NO